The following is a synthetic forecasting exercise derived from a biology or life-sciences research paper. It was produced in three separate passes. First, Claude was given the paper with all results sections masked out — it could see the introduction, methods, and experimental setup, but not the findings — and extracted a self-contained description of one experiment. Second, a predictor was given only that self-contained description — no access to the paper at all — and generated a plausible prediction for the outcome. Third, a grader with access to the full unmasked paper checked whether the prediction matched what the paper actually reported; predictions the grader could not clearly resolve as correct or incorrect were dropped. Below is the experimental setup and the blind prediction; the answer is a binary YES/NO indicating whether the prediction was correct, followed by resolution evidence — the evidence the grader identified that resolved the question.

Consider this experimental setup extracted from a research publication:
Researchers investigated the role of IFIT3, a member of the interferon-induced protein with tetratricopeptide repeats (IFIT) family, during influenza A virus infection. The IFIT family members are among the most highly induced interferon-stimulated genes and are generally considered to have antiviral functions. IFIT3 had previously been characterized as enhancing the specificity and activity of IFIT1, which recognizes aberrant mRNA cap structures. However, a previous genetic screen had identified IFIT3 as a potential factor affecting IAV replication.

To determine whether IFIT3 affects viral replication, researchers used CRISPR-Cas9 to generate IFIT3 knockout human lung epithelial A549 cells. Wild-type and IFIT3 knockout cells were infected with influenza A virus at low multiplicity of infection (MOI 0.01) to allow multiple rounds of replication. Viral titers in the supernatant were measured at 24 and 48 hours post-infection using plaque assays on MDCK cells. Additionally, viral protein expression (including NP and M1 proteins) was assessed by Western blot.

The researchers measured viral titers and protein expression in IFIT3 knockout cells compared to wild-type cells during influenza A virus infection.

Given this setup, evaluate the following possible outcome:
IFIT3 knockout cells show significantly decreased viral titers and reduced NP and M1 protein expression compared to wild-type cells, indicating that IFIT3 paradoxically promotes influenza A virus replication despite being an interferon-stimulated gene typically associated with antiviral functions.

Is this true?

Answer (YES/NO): YES